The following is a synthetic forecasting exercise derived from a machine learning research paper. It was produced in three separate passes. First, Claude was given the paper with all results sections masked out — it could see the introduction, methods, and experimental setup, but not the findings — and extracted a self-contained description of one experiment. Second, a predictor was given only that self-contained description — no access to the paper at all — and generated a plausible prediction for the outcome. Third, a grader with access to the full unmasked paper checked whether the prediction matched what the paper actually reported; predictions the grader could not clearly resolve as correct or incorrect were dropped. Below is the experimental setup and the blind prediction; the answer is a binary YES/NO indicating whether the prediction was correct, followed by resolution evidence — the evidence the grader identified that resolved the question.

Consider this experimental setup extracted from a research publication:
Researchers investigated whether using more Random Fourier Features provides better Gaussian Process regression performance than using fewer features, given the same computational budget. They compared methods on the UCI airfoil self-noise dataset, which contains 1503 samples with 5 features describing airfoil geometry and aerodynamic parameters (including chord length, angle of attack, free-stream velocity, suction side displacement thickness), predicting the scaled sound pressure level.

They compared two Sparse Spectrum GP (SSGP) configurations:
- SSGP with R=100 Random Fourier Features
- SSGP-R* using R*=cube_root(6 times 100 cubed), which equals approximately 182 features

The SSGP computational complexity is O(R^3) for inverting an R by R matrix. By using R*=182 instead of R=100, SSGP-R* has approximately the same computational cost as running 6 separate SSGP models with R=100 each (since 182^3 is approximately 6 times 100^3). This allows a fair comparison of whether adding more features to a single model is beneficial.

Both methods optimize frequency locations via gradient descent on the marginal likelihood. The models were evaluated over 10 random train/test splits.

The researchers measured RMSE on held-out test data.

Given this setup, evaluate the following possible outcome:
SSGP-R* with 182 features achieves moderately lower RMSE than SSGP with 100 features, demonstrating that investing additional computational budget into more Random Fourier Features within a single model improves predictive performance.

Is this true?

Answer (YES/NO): NO